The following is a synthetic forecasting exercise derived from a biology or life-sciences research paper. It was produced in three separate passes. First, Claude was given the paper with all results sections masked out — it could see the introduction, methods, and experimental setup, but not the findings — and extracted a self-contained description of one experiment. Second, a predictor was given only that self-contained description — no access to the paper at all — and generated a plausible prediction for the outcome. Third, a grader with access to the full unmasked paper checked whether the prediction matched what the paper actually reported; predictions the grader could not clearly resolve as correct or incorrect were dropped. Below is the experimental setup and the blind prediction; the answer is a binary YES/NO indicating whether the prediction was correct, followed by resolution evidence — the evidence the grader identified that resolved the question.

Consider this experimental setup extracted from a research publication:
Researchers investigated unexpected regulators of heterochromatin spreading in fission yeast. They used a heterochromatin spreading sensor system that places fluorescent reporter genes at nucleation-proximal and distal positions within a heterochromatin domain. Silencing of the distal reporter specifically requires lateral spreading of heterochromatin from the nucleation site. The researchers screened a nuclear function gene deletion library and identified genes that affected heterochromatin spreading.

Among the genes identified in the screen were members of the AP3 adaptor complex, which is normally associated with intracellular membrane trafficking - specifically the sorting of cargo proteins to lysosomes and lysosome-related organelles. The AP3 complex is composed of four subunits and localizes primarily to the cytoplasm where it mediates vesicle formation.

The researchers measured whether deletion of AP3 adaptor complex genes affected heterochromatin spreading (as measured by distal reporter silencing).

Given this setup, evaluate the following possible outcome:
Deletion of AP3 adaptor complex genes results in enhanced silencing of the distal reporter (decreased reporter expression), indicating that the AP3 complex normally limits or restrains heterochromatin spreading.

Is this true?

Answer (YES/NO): NO